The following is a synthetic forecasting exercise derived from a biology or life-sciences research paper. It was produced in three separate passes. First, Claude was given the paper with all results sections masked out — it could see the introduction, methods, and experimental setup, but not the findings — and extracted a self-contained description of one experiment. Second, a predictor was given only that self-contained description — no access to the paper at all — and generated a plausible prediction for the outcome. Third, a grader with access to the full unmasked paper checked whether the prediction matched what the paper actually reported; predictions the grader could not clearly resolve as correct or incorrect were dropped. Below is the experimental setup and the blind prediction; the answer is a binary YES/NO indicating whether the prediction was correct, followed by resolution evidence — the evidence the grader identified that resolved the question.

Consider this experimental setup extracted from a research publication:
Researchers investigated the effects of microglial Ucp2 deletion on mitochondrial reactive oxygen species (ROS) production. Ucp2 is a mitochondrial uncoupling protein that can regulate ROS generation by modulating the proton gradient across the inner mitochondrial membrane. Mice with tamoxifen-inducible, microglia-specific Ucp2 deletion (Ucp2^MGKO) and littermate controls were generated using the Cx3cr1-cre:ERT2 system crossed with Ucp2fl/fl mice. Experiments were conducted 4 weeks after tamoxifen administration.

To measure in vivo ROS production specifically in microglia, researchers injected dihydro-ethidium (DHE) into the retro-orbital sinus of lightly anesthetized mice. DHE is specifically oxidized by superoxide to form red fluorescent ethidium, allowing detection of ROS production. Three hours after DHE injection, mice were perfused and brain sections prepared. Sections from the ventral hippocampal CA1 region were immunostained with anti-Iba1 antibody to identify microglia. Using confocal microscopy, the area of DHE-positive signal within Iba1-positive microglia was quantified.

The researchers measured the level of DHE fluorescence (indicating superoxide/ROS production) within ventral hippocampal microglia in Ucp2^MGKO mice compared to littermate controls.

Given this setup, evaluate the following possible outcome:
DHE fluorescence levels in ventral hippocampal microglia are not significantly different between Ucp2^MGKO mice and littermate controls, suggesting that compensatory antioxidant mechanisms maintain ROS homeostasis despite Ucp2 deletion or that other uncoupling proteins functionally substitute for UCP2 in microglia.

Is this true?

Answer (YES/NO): NO